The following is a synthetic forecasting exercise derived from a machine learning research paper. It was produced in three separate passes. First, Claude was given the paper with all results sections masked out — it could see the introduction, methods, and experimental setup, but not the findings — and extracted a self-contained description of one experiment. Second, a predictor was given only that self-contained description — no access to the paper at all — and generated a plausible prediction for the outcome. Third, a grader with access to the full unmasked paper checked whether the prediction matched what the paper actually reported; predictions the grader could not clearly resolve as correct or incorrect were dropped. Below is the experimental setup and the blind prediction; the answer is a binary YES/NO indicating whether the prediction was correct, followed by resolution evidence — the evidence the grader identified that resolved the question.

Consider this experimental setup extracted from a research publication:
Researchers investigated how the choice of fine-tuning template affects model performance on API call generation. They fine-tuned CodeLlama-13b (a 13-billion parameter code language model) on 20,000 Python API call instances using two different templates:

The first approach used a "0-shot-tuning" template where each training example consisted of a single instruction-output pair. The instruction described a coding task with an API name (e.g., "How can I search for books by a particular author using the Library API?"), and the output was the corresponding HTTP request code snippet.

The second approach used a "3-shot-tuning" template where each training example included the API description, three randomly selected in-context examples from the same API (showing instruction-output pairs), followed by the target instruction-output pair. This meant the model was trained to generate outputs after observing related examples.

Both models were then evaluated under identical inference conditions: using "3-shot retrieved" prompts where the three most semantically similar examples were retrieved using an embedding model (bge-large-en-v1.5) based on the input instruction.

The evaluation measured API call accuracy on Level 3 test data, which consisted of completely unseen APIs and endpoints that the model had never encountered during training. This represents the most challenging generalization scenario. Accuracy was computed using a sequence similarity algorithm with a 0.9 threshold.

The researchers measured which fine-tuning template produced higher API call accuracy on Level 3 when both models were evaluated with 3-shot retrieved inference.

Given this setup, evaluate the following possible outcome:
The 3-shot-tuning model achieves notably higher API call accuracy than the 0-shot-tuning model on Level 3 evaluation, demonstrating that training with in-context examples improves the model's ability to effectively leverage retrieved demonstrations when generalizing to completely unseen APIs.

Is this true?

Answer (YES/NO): YES